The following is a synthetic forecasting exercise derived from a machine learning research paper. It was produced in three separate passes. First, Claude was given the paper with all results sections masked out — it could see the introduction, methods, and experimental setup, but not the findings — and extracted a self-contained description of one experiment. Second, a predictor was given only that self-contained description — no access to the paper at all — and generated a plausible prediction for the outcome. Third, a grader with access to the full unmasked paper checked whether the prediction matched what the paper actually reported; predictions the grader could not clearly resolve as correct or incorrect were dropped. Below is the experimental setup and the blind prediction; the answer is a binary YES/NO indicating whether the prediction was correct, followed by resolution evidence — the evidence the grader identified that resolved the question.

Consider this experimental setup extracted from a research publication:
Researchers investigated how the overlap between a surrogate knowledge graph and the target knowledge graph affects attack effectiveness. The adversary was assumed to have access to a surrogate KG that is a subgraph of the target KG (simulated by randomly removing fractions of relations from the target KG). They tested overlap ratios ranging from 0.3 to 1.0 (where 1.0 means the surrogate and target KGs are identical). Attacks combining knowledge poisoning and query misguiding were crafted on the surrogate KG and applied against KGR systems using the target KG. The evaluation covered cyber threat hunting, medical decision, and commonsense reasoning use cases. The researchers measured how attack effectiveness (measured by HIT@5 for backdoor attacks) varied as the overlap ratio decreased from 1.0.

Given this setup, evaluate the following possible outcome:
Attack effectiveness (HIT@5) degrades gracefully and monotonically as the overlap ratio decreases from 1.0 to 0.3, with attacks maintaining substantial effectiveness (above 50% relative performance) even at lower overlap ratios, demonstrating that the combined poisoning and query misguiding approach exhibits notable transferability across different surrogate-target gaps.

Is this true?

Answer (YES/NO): NO